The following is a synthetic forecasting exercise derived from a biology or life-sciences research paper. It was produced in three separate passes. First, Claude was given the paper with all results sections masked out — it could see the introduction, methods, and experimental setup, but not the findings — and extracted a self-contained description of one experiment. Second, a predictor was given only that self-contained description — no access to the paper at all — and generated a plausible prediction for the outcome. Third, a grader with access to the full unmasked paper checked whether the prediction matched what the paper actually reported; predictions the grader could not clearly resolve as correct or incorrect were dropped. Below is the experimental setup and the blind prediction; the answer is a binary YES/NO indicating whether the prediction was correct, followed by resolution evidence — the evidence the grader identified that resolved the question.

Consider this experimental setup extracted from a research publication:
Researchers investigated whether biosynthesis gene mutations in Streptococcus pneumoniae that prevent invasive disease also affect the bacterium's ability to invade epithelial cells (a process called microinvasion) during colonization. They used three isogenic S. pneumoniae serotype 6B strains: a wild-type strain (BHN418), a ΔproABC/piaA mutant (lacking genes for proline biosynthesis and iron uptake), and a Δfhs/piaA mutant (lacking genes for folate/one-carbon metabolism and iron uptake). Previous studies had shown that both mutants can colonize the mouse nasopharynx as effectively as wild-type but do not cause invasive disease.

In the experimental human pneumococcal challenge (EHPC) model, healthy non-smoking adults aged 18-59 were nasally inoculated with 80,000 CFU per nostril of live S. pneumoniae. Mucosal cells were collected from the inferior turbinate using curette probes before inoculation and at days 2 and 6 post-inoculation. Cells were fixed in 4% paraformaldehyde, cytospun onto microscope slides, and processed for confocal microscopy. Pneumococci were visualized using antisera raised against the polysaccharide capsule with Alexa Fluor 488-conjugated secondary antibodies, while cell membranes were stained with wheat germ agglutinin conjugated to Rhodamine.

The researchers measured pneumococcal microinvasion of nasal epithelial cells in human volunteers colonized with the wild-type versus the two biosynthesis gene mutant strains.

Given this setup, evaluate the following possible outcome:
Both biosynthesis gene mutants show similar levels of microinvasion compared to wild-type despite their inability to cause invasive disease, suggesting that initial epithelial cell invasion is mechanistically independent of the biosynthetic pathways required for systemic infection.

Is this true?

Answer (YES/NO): YES